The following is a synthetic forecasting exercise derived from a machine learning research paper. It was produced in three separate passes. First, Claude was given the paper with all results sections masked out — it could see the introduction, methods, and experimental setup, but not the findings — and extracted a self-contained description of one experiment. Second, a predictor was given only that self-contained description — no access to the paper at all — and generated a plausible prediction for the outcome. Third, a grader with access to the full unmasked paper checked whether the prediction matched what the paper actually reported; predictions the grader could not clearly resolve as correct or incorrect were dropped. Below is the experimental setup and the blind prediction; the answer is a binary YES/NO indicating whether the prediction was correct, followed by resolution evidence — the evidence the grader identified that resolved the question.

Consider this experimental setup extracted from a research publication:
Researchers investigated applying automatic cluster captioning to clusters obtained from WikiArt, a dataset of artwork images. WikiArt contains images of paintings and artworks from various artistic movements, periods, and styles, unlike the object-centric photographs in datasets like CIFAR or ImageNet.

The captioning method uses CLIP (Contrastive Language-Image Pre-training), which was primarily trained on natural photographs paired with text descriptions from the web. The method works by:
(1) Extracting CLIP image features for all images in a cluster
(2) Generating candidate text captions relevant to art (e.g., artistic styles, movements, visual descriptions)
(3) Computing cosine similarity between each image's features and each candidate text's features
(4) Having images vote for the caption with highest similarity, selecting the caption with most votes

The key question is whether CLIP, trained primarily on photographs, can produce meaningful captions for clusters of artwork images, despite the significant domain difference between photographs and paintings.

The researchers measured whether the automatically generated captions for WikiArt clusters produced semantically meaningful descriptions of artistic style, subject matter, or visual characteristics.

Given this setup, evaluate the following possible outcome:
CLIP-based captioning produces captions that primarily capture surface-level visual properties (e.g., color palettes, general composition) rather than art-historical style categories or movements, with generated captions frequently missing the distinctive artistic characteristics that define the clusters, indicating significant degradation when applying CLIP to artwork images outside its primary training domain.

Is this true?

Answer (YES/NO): NO